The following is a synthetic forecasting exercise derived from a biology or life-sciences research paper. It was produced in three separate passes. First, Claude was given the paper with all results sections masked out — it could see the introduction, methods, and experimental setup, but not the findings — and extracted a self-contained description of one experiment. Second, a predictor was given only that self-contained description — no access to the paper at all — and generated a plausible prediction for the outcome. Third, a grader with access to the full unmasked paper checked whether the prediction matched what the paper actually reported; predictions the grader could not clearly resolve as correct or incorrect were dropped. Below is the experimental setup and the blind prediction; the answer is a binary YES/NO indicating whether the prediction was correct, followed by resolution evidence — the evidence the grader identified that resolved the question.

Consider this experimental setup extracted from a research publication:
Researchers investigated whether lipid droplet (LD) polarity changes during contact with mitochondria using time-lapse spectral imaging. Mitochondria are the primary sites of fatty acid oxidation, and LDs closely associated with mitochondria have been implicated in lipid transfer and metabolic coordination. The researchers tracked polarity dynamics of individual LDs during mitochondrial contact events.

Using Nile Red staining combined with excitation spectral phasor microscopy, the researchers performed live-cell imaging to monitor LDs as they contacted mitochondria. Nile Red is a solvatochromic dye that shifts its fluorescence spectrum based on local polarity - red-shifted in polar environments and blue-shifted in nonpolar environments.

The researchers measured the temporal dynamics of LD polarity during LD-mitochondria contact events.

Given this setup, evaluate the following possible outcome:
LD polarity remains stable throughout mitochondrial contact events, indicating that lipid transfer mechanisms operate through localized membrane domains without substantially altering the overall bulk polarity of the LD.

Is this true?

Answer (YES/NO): NO